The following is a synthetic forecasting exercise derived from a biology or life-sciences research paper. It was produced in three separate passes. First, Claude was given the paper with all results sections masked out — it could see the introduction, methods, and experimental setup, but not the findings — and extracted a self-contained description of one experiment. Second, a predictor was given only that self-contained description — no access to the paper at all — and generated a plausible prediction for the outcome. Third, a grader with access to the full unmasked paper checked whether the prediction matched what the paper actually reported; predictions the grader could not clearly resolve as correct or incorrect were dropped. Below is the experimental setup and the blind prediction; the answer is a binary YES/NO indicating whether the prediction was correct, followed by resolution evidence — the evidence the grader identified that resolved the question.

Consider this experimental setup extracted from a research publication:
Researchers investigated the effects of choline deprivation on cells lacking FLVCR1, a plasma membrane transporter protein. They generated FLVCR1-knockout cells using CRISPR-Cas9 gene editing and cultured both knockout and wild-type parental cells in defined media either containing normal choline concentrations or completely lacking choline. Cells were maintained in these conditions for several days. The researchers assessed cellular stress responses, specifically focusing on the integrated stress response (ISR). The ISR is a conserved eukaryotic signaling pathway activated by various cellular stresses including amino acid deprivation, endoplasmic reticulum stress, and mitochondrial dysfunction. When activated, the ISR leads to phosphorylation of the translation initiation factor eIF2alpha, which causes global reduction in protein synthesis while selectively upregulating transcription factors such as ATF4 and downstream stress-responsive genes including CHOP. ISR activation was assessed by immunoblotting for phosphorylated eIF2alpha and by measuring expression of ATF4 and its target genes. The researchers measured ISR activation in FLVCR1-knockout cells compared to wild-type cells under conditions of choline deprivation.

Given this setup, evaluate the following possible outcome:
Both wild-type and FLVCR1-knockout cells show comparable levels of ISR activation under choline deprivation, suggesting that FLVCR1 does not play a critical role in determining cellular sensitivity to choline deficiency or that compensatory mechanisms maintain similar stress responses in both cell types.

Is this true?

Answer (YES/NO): NO